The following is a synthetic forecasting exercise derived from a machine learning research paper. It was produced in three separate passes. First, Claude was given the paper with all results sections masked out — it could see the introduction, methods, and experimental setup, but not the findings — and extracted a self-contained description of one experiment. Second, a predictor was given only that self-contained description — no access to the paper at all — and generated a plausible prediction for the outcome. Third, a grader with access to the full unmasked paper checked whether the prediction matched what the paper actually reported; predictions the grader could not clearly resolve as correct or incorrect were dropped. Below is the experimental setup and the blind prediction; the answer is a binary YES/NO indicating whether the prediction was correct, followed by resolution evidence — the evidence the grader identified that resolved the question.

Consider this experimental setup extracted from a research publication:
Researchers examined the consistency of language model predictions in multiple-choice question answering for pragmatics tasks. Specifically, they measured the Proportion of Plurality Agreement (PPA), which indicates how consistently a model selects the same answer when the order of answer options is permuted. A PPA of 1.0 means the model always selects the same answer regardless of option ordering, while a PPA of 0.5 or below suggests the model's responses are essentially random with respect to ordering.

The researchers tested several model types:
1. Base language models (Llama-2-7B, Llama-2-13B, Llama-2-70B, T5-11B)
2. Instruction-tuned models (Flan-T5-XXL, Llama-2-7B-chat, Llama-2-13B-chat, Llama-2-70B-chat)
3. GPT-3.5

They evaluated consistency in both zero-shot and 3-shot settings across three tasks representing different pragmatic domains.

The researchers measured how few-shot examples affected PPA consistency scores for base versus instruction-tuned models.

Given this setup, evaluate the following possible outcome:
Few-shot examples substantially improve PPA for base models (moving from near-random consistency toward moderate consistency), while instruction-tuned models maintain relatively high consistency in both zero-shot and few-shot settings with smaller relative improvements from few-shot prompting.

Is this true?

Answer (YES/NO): NO